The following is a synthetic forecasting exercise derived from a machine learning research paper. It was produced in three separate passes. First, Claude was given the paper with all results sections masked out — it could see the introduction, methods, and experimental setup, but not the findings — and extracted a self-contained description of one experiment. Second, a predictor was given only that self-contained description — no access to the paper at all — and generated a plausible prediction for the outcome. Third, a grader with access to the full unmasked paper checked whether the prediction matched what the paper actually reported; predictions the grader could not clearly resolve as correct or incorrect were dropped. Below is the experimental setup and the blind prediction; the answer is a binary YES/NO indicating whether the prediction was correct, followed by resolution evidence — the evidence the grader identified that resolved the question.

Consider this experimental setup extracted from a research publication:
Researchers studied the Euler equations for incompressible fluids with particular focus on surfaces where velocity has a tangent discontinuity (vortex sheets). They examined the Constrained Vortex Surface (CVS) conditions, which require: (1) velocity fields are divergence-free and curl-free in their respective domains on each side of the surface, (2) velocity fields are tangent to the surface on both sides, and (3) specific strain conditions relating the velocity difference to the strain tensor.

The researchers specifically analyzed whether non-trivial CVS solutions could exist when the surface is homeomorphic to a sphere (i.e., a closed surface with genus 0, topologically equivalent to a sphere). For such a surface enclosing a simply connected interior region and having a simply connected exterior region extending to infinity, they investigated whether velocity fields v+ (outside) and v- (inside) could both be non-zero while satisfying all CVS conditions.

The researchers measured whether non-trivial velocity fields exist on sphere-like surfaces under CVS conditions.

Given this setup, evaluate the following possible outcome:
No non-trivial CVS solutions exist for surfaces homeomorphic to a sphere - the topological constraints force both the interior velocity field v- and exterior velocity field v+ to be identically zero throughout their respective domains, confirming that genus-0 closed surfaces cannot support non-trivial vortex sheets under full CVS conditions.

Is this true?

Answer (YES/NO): YES